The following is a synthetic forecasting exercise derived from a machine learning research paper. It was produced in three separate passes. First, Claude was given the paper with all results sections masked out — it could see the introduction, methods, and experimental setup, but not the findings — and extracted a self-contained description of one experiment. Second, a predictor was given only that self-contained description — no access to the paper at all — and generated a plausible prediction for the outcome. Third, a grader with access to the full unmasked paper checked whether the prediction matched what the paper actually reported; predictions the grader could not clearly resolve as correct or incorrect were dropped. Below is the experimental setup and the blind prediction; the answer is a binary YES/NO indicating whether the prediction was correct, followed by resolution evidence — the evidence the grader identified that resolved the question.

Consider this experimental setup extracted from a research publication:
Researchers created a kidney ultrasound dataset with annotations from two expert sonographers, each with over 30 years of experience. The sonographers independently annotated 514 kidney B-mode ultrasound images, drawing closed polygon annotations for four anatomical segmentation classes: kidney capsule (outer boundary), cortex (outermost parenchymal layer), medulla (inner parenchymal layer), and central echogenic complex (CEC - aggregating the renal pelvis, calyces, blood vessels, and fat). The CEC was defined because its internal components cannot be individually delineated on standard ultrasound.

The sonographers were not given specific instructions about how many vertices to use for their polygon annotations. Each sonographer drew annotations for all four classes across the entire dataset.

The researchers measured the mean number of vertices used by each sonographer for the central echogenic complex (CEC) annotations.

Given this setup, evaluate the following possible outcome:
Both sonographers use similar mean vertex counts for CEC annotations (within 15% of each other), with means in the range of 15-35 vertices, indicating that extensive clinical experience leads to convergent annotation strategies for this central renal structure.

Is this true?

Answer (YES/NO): NO